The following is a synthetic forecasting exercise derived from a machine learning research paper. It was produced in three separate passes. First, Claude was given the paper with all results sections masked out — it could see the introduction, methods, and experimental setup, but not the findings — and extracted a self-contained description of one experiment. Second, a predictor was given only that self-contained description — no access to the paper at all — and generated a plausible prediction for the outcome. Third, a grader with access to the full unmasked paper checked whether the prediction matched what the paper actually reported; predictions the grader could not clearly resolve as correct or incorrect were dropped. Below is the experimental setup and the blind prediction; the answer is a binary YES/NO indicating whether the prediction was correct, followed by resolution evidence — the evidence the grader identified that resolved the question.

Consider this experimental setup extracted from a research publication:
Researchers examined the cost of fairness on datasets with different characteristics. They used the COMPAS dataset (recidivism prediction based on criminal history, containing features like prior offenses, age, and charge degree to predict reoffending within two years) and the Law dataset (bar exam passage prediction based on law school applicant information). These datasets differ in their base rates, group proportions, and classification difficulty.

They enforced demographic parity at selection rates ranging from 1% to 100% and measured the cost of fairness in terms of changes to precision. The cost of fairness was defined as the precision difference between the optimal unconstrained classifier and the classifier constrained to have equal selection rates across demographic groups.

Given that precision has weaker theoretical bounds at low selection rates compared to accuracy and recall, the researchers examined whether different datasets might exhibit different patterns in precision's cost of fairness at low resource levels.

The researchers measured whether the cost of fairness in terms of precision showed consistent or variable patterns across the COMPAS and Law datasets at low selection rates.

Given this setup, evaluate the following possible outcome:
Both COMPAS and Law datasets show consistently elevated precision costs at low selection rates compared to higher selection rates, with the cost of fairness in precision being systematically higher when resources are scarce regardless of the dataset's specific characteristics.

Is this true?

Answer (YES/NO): NO